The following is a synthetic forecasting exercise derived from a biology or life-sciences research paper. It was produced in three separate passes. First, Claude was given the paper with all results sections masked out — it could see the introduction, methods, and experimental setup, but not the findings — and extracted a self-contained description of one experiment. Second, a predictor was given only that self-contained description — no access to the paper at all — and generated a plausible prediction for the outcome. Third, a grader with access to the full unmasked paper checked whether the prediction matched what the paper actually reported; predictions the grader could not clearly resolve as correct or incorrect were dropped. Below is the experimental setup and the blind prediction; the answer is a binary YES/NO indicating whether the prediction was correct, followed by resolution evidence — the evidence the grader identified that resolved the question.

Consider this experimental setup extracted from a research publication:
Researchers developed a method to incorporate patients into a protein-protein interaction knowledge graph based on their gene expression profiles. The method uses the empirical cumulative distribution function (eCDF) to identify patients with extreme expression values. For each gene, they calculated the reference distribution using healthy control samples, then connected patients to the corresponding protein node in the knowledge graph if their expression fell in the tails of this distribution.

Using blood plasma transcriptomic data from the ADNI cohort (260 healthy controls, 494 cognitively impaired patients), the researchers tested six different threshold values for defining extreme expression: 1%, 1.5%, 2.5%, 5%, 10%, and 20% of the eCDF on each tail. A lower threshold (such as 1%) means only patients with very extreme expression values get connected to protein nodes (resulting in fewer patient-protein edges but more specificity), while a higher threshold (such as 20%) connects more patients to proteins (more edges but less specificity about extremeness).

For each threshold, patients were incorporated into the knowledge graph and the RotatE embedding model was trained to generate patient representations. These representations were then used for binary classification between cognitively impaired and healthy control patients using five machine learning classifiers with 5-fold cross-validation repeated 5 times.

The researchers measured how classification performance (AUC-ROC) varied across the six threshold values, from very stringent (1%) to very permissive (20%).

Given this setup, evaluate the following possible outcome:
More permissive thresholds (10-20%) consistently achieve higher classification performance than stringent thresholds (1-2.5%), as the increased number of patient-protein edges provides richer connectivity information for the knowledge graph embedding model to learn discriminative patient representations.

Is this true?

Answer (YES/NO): NO